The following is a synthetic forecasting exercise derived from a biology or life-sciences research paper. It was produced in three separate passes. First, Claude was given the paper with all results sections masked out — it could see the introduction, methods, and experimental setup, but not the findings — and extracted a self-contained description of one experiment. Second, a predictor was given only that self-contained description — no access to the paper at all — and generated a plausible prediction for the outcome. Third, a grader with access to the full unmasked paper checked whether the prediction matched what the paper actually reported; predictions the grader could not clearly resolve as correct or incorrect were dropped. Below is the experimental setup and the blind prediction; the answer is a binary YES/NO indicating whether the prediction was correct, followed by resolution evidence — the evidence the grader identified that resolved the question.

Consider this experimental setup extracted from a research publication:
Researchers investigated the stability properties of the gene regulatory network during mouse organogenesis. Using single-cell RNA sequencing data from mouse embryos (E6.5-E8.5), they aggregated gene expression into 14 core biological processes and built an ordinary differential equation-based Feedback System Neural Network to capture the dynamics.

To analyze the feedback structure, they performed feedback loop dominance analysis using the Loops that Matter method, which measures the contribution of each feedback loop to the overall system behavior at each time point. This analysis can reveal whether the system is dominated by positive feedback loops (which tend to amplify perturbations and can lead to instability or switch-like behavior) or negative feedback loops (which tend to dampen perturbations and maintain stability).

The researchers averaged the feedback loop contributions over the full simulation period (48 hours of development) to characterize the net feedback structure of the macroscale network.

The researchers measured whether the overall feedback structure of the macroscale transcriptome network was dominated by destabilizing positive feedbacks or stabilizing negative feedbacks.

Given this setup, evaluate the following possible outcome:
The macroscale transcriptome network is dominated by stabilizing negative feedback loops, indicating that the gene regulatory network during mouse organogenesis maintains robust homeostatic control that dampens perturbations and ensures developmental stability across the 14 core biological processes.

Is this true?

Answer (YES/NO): YES